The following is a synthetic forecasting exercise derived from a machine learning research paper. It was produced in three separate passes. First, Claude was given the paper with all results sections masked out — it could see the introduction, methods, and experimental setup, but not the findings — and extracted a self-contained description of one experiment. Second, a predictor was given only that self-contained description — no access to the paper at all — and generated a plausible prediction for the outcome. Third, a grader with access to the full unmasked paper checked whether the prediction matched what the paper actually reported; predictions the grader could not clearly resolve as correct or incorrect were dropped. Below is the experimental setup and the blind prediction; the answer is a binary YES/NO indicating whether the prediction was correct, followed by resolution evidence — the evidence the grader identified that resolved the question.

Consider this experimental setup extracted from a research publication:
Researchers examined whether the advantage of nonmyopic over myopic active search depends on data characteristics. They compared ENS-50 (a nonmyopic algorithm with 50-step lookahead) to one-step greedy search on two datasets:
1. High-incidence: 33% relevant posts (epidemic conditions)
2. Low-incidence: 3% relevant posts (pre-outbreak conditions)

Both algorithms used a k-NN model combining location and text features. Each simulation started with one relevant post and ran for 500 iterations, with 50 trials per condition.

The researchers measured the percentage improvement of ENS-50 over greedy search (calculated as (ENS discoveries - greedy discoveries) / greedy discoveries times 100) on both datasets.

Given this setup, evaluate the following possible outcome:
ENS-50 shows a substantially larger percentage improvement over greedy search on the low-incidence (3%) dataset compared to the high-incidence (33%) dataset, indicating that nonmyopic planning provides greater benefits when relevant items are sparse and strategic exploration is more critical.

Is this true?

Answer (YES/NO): YES